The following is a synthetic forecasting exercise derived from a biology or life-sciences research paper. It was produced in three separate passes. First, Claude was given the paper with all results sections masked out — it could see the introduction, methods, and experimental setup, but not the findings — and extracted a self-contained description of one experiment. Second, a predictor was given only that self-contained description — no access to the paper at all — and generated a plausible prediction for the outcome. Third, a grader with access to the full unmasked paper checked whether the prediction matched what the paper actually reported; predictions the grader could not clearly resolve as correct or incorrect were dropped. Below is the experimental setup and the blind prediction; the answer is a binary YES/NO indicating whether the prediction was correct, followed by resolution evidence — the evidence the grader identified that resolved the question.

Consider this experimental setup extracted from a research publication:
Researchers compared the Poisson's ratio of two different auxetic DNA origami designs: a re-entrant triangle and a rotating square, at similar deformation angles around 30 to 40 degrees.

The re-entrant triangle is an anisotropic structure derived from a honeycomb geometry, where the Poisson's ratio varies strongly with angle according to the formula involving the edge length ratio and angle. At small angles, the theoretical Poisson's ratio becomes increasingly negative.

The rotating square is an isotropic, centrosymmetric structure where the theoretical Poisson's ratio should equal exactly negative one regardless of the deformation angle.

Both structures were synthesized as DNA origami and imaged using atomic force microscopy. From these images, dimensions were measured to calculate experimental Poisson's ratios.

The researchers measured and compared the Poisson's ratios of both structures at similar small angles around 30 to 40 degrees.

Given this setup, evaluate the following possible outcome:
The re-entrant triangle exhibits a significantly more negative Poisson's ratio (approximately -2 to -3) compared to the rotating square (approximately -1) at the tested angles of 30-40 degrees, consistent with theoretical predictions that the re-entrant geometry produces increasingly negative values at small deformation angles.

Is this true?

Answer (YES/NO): YES